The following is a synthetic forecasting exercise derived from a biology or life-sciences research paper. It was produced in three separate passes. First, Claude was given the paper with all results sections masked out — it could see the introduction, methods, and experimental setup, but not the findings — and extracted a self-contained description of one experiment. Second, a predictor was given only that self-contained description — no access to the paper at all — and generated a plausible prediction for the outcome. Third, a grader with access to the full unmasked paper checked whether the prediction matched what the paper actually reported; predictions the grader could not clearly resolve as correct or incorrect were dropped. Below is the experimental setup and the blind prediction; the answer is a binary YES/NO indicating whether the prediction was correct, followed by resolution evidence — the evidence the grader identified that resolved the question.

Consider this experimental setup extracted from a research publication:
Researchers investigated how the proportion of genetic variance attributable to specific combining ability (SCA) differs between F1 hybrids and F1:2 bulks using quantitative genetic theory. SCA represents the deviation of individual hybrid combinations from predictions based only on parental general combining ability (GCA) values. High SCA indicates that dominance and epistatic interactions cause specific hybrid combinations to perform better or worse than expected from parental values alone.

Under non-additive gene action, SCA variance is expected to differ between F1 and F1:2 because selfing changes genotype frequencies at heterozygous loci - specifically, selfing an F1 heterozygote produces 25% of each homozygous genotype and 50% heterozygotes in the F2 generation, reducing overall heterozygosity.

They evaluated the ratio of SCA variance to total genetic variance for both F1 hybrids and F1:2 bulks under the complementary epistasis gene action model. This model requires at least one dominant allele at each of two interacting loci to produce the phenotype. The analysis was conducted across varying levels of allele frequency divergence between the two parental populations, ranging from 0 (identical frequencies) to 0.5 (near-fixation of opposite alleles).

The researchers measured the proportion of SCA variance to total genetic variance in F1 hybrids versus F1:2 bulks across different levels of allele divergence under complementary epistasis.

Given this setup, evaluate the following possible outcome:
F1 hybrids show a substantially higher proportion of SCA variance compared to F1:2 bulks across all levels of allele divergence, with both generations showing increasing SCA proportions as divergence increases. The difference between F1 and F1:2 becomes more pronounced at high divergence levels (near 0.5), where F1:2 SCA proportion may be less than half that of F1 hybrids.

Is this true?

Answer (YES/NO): NO